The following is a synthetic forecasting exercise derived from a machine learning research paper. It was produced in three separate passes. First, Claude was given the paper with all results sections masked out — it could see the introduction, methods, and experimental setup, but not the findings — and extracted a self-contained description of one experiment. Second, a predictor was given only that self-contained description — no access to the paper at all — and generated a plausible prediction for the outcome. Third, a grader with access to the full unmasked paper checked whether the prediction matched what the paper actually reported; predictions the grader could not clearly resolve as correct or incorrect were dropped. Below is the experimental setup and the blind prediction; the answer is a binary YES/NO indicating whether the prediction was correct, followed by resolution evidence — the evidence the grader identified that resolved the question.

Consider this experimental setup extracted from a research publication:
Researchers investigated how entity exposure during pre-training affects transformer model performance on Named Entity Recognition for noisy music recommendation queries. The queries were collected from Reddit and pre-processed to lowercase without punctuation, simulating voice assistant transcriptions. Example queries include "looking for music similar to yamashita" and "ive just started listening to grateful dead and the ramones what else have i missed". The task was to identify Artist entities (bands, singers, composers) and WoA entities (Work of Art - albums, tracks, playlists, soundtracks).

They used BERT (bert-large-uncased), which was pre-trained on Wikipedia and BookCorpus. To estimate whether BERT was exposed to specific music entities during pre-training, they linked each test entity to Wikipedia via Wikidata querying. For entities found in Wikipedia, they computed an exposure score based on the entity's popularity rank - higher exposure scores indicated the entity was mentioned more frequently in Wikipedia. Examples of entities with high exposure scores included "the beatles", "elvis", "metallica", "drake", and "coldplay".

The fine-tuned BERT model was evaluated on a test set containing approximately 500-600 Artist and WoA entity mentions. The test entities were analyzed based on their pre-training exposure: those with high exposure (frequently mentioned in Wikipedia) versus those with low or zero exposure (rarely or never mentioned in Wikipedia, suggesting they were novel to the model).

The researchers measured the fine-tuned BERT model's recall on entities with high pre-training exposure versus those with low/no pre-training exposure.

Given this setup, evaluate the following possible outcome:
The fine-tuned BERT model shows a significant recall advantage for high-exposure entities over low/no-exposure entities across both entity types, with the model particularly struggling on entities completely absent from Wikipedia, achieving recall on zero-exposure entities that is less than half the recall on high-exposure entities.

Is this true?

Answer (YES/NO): NO